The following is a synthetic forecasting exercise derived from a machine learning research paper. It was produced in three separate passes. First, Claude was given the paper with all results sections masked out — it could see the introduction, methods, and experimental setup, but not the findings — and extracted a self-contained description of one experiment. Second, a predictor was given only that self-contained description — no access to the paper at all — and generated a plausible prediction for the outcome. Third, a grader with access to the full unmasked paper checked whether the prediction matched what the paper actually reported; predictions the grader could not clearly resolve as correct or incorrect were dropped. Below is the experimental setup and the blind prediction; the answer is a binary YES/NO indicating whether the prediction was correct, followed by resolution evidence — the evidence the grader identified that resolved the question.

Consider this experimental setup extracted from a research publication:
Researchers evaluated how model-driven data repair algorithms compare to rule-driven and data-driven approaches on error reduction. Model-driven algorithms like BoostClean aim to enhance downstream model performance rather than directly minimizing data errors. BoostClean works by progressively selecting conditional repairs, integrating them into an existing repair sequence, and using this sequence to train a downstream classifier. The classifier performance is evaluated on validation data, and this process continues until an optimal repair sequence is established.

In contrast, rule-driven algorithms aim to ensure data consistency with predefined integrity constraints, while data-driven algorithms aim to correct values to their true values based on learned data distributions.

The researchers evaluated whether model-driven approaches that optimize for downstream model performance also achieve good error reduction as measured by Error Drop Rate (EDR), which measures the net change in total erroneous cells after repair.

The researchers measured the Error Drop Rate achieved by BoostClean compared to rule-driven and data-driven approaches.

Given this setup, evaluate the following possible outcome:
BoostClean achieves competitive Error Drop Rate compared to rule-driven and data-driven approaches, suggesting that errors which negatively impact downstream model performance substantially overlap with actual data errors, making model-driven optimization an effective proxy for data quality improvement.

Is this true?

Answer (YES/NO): NO